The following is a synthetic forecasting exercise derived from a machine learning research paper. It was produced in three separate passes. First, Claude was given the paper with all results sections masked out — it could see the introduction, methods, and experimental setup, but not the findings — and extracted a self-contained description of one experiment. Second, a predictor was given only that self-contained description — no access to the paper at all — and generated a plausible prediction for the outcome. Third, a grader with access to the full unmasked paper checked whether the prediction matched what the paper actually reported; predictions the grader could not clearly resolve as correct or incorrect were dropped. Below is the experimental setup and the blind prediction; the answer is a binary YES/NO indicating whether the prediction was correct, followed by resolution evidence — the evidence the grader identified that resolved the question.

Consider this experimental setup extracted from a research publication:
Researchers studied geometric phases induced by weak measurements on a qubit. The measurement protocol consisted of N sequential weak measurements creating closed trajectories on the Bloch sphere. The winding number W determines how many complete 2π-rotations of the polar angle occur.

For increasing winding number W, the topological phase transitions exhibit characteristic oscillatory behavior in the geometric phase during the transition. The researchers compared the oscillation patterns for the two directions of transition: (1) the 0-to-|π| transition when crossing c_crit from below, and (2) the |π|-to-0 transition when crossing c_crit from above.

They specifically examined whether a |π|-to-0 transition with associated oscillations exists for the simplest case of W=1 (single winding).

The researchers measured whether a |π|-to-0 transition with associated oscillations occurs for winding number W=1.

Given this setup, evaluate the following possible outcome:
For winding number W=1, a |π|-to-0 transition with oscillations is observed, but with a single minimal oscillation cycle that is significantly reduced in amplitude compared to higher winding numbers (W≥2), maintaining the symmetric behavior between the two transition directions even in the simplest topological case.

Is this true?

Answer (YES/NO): NO